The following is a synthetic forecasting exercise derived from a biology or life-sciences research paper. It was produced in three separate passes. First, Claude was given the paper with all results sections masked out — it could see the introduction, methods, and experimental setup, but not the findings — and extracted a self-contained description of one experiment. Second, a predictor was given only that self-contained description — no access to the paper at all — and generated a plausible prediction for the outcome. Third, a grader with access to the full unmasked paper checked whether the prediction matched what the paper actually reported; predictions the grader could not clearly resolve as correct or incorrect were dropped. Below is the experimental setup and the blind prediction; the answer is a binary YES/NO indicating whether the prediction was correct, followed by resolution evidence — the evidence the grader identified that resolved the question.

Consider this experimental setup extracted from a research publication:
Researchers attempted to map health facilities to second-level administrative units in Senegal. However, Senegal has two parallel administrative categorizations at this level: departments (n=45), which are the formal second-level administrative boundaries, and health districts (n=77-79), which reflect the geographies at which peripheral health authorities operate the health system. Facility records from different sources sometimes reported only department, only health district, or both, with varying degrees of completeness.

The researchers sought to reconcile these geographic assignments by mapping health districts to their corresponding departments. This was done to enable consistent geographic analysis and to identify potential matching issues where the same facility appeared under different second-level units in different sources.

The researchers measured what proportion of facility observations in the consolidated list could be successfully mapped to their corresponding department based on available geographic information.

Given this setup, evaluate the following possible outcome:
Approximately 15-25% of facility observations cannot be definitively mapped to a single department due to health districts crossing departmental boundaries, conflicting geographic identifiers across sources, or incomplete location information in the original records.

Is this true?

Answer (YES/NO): NO